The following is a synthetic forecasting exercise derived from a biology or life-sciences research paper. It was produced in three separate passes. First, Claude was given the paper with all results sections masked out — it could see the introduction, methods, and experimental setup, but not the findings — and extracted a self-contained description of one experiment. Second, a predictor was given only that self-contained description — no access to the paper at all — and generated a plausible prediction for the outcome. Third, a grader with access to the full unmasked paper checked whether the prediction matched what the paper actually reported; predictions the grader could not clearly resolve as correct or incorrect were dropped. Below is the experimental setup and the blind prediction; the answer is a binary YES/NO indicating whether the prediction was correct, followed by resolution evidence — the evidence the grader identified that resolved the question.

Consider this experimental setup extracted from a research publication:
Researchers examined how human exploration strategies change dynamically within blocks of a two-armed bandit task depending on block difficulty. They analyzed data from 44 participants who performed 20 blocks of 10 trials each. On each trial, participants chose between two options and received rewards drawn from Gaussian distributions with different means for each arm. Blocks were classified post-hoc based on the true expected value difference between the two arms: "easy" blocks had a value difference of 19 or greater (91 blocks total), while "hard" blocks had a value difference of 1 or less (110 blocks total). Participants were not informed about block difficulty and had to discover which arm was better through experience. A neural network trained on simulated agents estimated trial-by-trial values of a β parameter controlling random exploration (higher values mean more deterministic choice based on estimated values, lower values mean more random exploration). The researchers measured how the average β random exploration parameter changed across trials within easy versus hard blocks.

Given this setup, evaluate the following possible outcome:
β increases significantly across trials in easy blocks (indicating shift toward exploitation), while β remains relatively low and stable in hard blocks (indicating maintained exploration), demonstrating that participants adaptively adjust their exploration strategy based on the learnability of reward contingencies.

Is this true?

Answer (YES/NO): NO